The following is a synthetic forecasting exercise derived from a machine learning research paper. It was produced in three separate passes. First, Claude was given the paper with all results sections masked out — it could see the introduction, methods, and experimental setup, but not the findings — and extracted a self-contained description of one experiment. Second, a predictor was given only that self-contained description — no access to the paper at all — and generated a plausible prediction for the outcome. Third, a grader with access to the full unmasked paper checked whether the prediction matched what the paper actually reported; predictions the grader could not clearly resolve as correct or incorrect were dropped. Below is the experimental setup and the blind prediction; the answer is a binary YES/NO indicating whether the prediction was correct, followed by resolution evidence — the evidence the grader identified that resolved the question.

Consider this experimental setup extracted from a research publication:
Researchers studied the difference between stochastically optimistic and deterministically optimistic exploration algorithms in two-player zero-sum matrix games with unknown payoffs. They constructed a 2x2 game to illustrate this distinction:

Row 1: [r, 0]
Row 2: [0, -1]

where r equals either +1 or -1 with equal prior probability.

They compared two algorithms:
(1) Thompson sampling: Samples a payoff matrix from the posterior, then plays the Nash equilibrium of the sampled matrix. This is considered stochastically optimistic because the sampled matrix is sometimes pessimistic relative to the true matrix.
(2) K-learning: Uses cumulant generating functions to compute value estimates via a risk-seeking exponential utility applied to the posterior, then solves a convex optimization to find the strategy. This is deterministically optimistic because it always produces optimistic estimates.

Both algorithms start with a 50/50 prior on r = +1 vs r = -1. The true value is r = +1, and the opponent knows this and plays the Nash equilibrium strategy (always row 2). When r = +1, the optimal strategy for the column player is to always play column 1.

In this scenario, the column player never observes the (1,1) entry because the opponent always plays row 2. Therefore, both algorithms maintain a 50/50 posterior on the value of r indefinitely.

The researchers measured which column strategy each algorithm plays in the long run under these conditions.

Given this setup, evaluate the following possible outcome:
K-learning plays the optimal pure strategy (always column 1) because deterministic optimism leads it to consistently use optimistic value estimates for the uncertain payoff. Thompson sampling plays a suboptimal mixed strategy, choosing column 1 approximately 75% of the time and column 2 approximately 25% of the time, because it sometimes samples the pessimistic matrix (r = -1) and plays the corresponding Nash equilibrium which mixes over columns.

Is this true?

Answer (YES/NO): YES